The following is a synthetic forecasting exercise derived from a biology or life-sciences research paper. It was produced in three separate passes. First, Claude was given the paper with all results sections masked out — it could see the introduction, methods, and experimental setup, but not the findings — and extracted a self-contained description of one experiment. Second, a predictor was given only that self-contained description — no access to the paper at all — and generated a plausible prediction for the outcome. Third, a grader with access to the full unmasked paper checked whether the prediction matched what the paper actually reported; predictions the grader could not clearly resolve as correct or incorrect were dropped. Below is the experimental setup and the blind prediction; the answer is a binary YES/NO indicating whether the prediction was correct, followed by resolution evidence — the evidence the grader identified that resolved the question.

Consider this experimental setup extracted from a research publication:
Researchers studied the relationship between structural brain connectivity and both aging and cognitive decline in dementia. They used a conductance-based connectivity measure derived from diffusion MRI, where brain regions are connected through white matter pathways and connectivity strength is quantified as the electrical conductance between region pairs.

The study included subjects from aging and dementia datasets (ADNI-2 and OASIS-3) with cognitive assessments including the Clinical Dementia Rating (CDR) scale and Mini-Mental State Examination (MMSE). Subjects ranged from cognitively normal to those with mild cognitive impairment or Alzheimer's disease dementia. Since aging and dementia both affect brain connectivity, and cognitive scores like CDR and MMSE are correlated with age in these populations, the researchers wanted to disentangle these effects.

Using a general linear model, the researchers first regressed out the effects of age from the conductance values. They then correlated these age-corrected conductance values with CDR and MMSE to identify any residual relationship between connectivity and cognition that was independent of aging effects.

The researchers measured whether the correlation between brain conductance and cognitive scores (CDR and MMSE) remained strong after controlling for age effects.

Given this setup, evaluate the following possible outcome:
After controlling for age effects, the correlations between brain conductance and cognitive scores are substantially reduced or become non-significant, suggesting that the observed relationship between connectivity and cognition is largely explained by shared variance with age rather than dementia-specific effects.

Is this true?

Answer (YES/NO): YES